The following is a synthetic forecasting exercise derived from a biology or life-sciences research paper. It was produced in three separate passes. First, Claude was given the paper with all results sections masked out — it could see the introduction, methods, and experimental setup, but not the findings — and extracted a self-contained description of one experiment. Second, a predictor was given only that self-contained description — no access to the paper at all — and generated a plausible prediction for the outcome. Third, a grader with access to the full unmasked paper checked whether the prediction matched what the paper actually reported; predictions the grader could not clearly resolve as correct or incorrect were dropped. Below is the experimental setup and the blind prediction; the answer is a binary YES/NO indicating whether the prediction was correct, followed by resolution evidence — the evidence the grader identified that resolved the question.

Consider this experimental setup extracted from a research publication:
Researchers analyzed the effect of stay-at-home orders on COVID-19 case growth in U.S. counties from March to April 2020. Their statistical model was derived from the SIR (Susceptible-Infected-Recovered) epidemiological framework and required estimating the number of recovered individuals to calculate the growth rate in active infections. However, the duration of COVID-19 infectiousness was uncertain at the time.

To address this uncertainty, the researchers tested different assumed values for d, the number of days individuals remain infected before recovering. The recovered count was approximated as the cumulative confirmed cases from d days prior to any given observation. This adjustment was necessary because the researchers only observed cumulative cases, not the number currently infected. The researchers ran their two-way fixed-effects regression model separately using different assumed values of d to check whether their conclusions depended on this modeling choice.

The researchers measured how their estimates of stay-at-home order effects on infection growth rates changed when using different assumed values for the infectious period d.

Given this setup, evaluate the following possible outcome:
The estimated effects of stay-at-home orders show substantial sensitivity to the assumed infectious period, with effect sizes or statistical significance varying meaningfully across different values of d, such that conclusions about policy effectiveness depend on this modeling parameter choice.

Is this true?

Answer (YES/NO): NO